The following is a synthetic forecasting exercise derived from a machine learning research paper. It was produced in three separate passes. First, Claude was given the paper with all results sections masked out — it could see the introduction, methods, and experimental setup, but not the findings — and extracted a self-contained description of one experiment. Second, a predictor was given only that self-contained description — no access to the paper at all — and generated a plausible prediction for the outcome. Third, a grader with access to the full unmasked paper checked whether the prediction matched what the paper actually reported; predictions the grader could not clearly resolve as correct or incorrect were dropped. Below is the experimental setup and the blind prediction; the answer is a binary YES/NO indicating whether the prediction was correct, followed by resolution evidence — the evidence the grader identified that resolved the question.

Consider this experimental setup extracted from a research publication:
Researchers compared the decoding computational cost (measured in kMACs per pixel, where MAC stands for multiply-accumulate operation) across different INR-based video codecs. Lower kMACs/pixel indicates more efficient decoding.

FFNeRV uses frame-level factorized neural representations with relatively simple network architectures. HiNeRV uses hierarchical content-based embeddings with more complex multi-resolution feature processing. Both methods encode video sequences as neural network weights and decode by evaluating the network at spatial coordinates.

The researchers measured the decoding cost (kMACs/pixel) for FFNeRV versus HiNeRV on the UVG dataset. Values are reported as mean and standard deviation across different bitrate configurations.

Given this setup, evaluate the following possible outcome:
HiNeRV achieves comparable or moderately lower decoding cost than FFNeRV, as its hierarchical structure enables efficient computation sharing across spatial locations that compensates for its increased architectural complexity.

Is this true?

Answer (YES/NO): NO